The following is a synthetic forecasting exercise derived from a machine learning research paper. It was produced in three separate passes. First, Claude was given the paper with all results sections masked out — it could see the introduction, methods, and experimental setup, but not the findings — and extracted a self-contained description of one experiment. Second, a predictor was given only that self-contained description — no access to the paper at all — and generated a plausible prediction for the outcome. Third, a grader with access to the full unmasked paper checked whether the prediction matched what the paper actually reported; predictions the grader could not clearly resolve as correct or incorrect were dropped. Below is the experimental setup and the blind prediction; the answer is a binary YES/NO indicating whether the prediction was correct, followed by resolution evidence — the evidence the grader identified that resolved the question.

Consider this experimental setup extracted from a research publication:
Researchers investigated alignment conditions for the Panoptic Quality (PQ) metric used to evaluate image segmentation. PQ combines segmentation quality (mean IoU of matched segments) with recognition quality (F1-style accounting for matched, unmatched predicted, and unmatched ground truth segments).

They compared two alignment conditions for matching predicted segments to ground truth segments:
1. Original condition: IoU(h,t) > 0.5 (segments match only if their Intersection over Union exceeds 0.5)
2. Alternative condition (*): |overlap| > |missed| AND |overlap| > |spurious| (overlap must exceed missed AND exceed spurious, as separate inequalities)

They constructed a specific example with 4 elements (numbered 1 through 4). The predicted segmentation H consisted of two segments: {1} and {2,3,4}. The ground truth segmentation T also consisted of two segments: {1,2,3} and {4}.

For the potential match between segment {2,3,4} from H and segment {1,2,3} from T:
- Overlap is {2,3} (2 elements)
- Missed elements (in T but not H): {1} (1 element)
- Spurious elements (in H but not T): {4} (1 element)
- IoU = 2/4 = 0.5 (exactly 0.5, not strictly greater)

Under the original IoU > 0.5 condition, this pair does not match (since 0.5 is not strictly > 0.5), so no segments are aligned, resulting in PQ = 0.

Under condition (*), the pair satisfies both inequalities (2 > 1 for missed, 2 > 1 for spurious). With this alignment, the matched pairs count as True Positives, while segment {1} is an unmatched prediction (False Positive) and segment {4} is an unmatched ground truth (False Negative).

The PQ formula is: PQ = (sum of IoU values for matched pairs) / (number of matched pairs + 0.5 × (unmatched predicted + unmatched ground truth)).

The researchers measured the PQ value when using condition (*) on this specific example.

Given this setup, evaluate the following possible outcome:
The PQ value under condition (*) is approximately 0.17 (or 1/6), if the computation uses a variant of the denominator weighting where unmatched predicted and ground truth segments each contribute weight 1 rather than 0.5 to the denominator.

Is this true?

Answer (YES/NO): NO